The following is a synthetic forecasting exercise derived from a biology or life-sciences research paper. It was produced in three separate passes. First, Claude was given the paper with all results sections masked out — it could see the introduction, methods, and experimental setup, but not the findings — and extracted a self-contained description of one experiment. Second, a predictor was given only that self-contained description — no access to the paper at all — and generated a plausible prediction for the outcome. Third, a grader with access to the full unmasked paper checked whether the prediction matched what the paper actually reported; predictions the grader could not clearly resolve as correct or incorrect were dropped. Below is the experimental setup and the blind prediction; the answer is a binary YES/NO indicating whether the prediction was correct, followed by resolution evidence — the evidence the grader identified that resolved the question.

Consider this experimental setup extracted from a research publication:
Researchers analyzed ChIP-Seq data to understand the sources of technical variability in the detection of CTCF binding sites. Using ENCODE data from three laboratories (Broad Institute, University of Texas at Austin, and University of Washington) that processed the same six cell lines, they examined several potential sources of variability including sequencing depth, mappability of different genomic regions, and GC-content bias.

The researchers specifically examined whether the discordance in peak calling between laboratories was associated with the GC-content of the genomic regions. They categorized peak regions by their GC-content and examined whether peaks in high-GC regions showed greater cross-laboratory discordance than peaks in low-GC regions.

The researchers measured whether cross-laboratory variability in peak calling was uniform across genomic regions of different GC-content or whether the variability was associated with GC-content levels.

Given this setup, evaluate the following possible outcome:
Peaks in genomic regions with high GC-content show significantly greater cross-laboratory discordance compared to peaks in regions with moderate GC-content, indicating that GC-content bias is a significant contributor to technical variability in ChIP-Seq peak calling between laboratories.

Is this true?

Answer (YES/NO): NO